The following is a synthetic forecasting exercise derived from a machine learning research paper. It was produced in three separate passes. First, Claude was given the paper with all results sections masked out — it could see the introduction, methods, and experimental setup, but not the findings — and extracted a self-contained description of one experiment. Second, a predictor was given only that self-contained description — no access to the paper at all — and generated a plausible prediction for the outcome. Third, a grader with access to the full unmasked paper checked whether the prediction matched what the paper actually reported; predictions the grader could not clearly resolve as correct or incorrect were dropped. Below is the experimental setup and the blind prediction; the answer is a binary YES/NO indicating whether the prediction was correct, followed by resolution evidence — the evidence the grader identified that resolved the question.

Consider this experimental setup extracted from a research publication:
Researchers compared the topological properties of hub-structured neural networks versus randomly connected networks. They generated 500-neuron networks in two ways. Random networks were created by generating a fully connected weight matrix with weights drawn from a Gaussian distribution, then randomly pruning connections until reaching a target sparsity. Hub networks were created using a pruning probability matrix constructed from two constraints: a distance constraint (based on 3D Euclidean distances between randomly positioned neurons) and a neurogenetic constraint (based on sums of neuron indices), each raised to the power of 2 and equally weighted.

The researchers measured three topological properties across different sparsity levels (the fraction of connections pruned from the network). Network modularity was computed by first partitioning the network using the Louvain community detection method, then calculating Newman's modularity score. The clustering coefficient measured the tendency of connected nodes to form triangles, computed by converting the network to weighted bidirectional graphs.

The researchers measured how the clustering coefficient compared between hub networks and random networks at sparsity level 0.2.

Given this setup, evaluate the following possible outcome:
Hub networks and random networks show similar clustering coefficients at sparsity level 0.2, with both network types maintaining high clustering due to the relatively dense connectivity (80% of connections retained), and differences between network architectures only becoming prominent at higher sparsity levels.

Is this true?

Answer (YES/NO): NO